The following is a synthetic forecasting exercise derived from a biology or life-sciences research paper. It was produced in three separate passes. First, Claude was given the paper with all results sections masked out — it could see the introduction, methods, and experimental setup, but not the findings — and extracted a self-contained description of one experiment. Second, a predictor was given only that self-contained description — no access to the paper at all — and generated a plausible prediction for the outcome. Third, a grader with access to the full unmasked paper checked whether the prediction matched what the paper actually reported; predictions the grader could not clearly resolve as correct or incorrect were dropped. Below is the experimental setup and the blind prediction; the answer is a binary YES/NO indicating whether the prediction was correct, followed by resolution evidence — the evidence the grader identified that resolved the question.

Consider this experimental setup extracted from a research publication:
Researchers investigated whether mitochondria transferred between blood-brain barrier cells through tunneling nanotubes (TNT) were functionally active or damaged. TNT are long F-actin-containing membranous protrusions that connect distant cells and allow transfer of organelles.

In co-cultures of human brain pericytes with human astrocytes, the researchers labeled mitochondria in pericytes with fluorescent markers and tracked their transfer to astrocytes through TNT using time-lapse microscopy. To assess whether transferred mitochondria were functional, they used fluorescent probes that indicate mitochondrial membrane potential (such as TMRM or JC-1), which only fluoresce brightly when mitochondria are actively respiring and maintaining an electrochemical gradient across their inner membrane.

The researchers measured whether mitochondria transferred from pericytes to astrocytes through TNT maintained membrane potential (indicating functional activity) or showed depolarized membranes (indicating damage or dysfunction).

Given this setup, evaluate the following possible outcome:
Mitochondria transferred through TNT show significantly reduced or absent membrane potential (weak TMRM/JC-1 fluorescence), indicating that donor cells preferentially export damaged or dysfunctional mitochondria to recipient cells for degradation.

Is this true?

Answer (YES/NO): NO